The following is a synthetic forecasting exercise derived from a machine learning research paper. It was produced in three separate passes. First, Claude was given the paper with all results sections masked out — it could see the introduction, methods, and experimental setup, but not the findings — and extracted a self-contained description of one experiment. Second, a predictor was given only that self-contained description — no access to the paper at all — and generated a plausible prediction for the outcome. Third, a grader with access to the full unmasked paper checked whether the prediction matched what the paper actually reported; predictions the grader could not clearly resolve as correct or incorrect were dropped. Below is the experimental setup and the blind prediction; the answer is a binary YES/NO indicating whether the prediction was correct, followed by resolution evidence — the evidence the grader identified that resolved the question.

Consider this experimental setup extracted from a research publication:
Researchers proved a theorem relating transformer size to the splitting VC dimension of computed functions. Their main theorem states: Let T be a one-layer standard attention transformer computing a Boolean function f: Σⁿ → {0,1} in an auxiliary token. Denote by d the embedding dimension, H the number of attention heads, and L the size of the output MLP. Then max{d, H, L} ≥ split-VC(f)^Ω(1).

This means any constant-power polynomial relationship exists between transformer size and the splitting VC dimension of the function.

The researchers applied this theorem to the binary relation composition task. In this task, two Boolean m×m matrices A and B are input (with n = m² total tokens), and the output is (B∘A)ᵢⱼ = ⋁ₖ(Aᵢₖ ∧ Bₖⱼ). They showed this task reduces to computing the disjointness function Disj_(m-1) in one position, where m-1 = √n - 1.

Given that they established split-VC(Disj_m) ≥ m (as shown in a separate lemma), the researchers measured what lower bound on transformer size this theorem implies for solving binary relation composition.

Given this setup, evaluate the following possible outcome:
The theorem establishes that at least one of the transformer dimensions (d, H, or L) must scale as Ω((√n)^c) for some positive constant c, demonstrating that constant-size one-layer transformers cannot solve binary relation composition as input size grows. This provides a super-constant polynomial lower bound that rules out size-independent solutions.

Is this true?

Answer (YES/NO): YES